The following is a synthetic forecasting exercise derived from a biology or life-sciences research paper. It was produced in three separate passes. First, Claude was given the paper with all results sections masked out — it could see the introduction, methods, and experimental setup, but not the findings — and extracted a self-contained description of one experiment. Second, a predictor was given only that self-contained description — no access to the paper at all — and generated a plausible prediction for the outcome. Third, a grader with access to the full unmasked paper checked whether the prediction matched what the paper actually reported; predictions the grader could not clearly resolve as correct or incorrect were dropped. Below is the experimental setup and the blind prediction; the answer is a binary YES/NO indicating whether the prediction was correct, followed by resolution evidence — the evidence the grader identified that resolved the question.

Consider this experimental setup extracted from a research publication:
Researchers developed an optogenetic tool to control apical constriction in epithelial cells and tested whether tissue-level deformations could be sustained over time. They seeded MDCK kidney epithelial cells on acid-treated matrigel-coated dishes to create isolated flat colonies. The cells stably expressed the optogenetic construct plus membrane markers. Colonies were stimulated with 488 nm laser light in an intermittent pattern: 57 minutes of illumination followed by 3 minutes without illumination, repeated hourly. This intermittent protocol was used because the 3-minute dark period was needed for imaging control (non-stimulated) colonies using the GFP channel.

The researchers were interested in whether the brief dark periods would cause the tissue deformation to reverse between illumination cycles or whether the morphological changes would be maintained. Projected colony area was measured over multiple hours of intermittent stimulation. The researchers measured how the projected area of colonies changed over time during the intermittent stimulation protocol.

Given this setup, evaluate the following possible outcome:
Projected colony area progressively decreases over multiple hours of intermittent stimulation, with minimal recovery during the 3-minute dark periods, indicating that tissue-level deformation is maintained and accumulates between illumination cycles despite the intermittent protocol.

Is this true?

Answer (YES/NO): YES